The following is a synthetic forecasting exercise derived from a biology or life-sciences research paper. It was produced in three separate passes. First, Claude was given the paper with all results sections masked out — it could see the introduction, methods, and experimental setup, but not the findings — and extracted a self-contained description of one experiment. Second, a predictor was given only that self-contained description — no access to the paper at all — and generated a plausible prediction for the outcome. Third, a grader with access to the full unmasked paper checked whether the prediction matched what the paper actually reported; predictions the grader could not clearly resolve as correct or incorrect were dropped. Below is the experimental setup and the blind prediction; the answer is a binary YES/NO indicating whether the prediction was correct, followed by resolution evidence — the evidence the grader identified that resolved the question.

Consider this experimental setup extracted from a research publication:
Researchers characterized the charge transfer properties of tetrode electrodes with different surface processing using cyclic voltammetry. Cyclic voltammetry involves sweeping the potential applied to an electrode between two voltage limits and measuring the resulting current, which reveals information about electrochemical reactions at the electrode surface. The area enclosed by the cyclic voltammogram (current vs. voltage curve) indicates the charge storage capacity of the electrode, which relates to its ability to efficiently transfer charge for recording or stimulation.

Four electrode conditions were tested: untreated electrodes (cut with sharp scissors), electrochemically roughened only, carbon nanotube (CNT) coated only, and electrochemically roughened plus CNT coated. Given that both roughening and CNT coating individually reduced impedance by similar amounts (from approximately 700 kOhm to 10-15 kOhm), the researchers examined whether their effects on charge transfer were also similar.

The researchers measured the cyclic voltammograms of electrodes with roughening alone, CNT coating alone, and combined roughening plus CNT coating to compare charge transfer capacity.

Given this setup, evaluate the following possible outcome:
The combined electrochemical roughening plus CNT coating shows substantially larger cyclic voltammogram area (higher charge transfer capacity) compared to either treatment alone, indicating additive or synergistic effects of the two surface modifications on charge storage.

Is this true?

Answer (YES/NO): YES